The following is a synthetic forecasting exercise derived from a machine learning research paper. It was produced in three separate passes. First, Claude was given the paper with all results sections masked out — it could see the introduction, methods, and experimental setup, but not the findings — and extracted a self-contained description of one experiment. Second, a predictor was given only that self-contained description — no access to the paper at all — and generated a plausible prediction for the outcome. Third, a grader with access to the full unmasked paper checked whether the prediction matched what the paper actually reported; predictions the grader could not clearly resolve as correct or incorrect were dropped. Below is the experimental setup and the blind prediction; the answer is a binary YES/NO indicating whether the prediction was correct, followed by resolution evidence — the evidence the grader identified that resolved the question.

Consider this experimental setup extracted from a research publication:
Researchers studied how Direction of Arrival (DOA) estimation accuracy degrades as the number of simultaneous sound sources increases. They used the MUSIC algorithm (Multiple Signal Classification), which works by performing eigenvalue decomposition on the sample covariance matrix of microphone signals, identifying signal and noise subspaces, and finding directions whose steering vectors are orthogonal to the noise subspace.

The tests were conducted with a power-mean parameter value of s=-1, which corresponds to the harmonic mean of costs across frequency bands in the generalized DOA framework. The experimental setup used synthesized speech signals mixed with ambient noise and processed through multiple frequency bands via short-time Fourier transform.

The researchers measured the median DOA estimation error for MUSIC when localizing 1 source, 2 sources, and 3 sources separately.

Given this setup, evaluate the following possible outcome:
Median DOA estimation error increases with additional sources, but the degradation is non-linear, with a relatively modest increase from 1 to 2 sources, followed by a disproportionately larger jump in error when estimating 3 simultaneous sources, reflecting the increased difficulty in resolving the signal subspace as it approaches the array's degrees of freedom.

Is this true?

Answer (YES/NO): YES